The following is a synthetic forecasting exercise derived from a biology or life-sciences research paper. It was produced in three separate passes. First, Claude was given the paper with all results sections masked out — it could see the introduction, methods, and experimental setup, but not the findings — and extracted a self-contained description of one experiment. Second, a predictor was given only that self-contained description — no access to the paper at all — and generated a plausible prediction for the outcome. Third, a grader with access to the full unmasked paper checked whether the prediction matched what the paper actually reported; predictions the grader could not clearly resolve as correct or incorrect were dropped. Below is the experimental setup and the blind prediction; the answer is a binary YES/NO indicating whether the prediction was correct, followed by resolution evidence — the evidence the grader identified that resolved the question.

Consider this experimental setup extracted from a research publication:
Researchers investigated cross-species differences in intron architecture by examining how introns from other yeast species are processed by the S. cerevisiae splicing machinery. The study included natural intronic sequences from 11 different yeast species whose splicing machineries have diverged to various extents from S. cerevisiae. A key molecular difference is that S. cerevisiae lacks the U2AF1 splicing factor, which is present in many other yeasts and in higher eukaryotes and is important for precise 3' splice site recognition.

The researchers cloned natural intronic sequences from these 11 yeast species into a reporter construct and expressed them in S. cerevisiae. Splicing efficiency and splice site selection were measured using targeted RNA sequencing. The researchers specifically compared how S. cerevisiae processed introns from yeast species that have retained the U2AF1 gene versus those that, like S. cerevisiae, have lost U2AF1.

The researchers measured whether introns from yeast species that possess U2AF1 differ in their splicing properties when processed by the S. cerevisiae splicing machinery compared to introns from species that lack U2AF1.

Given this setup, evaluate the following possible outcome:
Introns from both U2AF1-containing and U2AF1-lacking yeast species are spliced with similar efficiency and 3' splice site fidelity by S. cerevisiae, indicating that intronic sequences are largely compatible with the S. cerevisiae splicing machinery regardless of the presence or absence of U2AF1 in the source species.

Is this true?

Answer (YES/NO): NO